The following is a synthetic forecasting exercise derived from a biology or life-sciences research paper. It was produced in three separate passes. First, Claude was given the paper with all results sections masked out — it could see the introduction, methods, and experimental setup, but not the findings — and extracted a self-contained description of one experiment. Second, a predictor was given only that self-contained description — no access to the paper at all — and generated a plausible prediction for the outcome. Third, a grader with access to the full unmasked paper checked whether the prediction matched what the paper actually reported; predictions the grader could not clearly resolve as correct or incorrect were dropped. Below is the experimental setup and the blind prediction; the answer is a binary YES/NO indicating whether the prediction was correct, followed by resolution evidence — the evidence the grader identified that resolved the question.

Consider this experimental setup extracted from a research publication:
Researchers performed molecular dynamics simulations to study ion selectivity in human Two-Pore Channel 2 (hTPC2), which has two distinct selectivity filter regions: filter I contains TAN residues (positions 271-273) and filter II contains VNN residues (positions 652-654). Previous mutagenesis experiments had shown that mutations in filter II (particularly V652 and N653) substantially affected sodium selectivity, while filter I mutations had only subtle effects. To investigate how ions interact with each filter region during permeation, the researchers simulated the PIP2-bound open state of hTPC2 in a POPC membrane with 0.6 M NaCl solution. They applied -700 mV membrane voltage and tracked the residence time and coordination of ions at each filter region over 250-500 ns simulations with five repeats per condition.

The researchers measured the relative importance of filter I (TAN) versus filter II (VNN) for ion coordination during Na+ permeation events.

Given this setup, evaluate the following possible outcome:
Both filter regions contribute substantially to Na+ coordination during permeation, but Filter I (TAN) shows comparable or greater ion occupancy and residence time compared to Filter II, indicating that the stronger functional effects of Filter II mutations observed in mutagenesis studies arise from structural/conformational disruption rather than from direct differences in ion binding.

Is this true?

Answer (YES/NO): NO